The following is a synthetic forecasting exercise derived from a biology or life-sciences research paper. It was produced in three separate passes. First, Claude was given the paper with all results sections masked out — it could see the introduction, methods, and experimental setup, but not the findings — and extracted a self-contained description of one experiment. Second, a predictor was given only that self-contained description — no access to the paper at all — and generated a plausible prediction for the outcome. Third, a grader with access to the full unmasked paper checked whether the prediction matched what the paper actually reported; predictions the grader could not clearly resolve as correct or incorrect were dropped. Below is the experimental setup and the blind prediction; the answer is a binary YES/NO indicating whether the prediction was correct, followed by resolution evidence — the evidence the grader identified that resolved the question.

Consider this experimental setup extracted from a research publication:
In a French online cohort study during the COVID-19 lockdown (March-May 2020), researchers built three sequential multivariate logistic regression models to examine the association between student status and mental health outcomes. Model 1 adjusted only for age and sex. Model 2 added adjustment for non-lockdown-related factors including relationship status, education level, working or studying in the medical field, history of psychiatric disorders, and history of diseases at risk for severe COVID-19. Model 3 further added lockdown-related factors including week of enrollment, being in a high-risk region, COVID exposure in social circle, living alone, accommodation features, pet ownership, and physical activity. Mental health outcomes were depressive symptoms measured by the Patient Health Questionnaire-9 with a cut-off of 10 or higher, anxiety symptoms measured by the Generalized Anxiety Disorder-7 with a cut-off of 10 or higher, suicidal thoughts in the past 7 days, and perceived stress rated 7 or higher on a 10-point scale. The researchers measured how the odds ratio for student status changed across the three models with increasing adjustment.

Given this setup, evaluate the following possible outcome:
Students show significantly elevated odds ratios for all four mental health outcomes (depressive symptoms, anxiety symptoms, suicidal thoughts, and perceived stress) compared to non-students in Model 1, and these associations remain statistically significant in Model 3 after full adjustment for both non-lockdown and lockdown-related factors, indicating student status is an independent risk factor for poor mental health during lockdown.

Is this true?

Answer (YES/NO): NO